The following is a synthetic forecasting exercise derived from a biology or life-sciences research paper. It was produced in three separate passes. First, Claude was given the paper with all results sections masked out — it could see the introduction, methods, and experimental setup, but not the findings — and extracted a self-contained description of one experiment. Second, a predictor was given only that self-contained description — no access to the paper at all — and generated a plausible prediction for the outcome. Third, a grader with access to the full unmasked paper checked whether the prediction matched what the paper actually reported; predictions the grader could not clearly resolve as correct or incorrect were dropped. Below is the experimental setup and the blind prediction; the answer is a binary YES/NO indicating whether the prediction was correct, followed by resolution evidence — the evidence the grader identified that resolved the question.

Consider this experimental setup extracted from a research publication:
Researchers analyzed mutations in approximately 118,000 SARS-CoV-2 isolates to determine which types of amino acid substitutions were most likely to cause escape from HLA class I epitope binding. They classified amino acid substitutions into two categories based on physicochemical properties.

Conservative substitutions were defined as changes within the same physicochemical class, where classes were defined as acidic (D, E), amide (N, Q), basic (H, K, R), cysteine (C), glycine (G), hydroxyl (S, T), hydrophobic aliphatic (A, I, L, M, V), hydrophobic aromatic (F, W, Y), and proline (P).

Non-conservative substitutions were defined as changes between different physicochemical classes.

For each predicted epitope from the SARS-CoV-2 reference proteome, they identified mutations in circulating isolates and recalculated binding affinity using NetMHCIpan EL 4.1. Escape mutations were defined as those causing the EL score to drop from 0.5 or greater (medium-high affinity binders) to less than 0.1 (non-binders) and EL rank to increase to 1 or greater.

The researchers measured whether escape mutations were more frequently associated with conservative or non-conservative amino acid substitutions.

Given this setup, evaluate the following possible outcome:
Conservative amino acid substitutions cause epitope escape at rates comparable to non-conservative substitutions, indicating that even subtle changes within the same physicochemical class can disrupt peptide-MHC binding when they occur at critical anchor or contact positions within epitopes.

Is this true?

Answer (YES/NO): NO